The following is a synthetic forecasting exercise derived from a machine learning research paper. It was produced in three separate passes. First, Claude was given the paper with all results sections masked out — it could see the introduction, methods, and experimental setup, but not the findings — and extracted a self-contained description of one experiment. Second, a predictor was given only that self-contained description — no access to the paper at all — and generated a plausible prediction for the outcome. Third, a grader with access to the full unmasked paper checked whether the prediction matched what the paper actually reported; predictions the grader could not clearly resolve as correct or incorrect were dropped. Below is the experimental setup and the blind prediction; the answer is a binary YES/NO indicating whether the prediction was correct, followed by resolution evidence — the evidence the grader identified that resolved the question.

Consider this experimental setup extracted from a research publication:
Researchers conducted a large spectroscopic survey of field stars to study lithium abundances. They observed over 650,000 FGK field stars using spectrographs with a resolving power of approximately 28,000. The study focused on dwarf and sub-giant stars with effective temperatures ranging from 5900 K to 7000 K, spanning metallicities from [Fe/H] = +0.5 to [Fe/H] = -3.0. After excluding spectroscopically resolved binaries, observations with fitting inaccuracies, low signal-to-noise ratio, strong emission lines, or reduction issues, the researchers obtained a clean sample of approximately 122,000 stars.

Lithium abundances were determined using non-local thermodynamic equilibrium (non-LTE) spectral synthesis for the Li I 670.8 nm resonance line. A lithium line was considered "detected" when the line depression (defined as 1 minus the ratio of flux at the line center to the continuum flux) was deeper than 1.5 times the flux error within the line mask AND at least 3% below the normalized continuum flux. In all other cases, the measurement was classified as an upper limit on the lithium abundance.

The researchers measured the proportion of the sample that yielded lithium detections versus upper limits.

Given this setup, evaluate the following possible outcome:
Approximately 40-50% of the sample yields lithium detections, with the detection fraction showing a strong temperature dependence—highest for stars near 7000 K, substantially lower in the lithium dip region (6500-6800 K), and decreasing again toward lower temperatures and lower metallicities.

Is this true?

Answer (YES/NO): NO